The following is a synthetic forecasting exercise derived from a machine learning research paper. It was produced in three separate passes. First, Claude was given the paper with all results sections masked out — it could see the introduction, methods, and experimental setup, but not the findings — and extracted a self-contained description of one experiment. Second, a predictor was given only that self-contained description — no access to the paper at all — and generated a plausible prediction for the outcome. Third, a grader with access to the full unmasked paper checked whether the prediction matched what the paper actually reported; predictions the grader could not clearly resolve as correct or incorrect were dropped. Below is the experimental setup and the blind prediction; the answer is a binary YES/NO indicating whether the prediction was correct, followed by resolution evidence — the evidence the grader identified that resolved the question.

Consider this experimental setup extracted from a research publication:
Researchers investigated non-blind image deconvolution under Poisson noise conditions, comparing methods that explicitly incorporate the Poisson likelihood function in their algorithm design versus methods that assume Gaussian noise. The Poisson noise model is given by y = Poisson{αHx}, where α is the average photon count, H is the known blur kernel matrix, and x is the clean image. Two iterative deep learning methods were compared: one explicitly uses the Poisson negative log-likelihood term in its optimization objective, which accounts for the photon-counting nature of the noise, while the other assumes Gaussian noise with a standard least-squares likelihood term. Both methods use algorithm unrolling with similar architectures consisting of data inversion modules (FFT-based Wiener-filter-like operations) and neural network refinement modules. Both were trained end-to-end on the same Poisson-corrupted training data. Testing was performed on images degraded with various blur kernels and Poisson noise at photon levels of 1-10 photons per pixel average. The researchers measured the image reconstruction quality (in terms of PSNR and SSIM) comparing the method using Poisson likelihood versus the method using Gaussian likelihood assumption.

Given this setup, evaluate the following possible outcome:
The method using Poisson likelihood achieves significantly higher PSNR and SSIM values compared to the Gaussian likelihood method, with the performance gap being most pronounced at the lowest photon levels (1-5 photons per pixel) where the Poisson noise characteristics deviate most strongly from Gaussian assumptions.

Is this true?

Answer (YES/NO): NO